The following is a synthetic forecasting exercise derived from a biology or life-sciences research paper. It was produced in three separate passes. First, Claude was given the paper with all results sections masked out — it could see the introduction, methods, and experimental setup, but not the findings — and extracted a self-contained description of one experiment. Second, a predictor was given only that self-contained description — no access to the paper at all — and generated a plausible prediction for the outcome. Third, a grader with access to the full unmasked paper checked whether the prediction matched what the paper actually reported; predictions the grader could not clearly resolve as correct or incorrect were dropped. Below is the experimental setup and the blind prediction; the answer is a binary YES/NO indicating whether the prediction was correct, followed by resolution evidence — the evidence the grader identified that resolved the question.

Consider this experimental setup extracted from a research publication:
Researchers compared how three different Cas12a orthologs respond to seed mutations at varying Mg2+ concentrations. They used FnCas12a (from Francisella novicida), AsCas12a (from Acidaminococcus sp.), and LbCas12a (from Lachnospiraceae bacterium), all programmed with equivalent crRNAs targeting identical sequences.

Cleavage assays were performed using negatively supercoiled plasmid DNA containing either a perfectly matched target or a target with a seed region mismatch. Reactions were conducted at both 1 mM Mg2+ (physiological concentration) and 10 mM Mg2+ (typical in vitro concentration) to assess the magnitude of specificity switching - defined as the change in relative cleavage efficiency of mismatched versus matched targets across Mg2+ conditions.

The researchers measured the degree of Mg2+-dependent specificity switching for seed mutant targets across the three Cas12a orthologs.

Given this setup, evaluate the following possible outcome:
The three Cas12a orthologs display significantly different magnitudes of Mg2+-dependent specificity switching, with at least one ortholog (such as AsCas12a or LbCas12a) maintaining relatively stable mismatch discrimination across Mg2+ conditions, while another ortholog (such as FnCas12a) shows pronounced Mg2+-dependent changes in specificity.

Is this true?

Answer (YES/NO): YES